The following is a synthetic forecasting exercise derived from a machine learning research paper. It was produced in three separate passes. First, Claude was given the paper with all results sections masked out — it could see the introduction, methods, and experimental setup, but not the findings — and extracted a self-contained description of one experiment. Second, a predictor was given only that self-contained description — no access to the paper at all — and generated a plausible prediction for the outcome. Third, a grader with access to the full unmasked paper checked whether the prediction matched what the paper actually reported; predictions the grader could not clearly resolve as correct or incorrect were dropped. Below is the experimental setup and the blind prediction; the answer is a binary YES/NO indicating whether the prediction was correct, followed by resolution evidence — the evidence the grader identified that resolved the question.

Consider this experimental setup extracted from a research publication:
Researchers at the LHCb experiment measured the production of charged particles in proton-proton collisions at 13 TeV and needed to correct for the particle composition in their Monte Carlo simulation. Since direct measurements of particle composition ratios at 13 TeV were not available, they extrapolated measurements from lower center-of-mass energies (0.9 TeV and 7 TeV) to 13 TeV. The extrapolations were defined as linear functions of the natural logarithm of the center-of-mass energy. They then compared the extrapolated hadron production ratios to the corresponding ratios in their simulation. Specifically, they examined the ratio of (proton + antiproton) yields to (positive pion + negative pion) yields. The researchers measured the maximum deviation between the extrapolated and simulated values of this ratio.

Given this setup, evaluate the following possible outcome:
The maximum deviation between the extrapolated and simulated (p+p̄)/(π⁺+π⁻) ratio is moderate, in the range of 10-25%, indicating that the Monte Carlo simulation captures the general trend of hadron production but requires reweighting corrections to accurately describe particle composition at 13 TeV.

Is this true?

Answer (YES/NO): NO